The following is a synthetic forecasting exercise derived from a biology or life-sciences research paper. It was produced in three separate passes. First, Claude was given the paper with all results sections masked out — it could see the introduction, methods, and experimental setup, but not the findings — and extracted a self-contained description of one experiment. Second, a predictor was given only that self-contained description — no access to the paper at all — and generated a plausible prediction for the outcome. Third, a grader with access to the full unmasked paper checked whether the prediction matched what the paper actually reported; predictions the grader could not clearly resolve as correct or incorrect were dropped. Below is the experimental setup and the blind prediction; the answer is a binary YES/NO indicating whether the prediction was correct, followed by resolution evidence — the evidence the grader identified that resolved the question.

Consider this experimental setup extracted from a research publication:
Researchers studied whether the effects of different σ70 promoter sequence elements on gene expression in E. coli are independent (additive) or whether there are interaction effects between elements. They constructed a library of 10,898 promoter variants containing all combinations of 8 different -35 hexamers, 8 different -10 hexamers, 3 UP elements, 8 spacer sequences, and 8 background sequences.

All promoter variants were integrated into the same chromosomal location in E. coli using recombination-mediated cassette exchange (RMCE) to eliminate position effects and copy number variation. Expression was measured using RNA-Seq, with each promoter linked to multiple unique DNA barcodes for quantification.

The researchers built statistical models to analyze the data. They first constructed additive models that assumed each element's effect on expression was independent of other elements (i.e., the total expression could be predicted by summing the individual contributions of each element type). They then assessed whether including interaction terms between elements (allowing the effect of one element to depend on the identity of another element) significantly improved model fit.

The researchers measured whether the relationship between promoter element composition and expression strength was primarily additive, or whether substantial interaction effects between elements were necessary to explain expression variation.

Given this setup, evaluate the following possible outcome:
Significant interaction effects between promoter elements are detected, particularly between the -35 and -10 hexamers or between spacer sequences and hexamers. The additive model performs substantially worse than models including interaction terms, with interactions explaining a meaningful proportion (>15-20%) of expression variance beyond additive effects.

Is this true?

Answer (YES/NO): YES